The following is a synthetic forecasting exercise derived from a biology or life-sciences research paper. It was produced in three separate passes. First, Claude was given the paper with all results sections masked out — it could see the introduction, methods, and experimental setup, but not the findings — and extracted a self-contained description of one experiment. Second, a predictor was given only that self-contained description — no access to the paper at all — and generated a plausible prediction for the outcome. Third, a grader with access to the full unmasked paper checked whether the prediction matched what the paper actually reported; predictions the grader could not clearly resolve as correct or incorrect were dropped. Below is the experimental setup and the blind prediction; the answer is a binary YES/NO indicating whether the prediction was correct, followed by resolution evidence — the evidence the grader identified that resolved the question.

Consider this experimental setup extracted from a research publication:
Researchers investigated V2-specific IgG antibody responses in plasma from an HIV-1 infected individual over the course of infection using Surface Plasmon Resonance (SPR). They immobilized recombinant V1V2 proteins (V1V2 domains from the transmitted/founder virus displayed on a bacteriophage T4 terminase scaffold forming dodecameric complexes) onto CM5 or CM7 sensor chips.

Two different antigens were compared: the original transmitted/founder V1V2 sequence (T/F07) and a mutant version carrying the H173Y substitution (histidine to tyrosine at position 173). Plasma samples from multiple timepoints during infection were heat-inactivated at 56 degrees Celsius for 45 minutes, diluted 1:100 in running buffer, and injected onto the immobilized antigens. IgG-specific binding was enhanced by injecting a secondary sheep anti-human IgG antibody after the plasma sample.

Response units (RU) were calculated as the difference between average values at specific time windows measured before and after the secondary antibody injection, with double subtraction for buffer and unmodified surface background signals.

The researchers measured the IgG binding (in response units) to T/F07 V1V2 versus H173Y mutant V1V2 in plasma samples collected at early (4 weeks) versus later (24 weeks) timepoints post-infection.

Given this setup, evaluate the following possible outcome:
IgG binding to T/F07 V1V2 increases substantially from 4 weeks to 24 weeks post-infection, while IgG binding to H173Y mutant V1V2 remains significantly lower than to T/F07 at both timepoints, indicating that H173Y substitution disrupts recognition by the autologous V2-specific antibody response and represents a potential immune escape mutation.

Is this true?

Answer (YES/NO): YES